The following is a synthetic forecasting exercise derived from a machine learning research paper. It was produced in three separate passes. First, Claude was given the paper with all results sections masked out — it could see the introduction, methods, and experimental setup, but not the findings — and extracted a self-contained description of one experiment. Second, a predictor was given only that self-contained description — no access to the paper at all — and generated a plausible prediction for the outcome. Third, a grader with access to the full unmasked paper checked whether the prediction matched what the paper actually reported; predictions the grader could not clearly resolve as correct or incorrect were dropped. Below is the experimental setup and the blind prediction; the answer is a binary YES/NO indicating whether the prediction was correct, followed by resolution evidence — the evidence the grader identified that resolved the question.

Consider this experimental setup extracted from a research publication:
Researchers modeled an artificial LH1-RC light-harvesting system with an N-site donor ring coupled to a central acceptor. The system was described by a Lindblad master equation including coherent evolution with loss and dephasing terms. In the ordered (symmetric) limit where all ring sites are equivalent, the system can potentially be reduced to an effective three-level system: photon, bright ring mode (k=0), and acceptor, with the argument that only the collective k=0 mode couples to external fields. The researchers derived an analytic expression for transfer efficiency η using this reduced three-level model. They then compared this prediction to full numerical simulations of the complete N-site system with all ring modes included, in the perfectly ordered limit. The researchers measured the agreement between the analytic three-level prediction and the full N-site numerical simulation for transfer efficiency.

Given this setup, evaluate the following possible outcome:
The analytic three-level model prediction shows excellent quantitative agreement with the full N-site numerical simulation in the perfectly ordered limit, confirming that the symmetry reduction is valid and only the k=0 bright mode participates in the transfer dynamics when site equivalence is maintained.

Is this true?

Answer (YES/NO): YES